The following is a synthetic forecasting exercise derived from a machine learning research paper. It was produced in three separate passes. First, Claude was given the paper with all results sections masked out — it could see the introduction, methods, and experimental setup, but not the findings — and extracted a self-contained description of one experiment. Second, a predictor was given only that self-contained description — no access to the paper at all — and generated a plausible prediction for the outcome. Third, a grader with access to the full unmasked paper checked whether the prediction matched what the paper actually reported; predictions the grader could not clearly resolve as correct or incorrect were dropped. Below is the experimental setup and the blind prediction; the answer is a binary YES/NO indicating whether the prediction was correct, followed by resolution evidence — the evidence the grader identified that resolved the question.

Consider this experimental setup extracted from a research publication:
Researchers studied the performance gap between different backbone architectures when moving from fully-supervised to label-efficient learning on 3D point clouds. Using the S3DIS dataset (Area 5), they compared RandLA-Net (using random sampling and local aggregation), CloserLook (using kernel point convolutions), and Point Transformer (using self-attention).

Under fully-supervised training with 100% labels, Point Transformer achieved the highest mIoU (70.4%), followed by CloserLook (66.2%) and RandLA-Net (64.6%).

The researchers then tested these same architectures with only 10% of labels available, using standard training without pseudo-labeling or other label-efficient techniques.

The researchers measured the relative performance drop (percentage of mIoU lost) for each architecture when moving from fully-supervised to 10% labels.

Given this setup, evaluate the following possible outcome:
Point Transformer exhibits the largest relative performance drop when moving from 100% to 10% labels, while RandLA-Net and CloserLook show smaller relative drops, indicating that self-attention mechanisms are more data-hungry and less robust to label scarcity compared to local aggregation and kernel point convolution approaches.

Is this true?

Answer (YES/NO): NO